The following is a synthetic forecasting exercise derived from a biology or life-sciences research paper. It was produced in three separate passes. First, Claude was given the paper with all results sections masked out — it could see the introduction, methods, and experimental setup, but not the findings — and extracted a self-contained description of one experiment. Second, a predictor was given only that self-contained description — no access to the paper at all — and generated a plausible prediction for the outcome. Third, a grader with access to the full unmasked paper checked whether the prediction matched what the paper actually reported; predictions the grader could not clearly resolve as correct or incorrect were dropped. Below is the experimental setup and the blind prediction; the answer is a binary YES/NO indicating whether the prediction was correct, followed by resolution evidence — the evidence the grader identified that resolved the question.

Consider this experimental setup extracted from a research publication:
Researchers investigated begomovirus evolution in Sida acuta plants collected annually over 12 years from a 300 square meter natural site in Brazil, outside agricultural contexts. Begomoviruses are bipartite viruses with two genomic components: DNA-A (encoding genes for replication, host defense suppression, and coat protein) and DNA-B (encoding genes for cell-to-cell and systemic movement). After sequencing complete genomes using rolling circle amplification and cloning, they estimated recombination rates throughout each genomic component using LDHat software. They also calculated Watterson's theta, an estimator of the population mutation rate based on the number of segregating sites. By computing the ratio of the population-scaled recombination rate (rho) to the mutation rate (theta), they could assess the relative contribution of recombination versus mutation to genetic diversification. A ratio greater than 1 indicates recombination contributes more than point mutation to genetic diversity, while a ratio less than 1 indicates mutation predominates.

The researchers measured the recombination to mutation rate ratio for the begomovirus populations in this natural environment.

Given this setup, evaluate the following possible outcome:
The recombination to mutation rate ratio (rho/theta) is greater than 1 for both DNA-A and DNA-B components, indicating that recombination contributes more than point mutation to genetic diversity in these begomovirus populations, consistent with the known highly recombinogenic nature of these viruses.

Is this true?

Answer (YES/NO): NO